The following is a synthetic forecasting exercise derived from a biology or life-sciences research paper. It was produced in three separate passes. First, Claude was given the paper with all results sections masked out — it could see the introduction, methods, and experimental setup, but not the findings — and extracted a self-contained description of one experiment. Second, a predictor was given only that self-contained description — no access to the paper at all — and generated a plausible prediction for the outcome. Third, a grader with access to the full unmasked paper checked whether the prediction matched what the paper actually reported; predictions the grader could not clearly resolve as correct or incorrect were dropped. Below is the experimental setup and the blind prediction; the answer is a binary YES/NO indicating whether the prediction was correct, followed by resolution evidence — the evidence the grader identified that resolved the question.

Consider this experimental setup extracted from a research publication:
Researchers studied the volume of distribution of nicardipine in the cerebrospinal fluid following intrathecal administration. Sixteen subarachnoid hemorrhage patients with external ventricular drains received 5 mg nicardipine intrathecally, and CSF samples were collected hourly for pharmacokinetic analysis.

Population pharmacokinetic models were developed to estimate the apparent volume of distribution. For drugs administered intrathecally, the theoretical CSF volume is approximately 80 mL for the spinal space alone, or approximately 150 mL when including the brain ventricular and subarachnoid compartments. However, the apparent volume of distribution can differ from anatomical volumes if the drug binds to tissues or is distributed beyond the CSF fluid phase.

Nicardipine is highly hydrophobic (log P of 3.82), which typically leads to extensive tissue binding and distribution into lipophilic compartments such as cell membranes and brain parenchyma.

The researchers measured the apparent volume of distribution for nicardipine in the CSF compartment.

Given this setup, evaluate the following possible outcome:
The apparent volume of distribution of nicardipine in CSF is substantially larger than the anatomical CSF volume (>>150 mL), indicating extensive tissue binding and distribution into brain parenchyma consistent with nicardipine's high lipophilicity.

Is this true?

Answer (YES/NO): YES